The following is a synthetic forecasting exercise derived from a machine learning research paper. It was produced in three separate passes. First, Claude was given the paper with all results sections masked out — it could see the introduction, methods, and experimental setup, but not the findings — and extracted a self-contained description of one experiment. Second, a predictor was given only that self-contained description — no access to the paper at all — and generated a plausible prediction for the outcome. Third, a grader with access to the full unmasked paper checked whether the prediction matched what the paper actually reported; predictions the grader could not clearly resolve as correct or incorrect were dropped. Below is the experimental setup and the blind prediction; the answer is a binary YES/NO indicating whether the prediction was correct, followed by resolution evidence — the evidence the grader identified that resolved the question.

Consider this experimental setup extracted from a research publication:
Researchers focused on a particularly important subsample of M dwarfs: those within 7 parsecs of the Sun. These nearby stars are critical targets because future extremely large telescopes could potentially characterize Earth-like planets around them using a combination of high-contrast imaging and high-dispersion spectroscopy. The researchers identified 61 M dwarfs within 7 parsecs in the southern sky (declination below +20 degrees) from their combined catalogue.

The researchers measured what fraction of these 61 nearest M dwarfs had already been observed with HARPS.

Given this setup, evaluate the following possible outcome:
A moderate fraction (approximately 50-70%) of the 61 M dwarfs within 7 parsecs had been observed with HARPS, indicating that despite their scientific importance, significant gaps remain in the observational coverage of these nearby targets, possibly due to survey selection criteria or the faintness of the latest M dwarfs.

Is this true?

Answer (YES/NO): NO